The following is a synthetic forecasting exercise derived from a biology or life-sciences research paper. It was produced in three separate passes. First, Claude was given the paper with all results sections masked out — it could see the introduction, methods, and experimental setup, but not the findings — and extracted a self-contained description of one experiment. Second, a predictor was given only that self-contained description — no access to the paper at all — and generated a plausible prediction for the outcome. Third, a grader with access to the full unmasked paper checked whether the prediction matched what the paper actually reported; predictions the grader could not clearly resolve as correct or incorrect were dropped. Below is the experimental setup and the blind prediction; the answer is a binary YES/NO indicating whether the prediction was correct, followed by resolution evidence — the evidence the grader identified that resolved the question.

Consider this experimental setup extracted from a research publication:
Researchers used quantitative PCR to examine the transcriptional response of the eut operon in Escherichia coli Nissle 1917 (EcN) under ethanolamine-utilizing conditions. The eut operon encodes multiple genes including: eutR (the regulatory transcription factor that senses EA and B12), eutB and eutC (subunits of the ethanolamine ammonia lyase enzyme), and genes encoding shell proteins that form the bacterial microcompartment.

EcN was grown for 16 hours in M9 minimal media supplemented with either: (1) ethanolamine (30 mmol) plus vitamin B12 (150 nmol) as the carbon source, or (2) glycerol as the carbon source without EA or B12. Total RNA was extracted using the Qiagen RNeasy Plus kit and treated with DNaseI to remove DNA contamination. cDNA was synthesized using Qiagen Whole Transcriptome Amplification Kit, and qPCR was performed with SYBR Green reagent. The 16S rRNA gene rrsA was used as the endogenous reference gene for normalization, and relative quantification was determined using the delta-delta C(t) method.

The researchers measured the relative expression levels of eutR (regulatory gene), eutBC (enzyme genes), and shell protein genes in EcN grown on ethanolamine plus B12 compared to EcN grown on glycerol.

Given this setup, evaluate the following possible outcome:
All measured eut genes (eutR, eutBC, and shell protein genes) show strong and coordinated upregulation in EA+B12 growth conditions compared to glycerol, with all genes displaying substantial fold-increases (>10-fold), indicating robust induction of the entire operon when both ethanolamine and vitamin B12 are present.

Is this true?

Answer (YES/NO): YES